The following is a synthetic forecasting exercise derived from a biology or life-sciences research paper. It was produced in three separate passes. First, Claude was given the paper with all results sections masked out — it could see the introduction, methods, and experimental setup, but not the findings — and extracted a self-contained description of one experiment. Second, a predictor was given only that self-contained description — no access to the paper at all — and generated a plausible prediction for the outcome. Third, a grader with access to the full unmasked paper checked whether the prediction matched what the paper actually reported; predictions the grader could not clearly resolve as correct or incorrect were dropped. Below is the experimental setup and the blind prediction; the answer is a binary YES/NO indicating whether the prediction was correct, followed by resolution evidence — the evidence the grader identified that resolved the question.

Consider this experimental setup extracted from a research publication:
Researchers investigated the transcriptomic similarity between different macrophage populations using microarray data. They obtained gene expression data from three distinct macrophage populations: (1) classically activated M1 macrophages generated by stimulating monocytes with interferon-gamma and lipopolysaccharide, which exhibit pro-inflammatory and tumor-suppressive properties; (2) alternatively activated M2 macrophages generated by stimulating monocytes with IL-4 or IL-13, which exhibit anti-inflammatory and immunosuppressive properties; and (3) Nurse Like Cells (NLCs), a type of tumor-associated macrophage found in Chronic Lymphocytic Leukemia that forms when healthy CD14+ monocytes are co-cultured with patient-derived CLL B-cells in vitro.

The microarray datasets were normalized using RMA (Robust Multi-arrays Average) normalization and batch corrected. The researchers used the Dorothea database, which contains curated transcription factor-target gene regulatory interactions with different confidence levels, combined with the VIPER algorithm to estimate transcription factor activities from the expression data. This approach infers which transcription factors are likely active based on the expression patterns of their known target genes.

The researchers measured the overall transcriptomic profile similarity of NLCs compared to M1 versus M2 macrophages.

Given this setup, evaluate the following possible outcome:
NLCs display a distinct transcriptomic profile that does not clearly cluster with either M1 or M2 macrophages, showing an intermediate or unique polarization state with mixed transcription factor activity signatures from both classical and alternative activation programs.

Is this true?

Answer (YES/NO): YES